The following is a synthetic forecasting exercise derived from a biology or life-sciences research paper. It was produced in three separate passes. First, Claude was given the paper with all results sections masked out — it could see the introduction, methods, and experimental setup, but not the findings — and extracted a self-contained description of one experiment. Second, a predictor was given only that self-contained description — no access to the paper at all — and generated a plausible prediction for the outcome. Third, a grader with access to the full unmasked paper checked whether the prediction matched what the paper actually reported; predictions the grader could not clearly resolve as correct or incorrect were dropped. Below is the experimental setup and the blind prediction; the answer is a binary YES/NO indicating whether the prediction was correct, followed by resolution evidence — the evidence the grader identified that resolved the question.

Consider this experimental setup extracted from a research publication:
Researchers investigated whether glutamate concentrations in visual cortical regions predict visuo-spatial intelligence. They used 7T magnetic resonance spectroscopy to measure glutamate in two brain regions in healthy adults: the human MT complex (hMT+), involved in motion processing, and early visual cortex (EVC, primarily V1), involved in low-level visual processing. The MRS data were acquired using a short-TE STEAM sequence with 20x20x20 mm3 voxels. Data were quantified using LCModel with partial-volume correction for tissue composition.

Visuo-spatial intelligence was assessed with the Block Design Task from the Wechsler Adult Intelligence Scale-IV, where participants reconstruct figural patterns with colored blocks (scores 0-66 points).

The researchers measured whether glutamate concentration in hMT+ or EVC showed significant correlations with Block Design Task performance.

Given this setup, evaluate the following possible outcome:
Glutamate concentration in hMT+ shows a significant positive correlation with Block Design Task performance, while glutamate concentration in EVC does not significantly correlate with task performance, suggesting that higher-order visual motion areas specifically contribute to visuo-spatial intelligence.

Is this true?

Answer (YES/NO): NO